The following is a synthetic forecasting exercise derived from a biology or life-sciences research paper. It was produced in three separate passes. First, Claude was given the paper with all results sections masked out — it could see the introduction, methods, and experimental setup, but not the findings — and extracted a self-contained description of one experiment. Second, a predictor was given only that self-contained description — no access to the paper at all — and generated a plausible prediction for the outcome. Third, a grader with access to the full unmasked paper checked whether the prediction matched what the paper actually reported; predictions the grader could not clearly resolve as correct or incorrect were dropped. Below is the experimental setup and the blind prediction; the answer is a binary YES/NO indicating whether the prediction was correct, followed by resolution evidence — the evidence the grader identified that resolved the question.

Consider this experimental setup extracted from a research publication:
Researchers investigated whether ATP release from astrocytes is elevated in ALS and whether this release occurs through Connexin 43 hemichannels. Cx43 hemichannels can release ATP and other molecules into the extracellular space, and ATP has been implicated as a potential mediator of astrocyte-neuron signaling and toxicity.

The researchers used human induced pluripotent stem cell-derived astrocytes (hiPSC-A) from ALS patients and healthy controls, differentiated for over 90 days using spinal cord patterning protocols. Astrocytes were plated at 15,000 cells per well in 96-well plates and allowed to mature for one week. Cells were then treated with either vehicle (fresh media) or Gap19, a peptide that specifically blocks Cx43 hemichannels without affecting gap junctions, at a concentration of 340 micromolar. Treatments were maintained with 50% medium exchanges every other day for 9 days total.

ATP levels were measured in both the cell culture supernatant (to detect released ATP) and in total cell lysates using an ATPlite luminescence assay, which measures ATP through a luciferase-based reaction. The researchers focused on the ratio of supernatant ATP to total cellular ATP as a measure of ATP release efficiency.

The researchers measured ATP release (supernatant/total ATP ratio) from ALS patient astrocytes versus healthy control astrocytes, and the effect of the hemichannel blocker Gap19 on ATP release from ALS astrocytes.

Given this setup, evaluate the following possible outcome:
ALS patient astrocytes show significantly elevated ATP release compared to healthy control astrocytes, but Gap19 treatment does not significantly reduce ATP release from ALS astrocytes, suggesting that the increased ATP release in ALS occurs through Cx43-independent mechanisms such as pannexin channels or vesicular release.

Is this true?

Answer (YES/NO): NO